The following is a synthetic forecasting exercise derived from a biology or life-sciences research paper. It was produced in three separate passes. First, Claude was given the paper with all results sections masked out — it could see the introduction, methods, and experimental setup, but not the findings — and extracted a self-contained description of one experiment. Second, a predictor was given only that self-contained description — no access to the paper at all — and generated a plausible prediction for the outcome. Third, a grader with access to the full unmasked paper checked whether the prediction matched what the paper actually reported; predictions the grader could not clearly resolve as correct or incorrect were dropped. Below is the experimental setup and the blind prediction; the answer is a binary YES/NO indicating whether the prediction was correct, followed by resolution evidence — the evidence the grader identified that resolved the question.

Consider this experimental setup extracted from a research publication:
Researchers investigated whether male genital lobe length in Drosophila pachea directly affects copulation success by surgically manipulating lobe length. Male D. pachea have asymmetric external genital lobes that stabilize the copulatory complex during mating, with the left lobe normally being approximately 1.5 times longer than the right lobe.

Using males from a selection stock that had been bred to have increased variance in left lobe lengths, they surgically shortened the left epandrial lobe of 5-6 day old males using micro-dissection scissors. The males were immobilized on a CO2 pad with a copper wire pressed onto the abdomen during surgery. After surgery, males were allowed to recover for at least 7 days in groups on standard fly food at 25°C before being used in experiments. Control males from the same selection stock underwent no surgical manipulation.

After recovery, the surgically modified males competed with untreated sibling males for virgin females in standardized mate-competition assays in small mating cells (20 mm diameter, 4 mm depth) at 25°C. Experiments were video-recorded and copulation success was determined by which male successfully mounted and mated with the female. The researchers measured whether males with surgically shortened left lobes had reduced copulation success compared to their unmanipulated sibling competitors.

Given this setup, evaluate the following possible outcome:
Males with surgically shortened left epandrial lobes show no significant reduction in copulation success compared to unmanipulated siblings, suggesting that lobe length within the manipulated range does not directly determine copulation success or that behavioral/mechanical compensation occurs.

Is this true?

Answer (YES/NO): NO